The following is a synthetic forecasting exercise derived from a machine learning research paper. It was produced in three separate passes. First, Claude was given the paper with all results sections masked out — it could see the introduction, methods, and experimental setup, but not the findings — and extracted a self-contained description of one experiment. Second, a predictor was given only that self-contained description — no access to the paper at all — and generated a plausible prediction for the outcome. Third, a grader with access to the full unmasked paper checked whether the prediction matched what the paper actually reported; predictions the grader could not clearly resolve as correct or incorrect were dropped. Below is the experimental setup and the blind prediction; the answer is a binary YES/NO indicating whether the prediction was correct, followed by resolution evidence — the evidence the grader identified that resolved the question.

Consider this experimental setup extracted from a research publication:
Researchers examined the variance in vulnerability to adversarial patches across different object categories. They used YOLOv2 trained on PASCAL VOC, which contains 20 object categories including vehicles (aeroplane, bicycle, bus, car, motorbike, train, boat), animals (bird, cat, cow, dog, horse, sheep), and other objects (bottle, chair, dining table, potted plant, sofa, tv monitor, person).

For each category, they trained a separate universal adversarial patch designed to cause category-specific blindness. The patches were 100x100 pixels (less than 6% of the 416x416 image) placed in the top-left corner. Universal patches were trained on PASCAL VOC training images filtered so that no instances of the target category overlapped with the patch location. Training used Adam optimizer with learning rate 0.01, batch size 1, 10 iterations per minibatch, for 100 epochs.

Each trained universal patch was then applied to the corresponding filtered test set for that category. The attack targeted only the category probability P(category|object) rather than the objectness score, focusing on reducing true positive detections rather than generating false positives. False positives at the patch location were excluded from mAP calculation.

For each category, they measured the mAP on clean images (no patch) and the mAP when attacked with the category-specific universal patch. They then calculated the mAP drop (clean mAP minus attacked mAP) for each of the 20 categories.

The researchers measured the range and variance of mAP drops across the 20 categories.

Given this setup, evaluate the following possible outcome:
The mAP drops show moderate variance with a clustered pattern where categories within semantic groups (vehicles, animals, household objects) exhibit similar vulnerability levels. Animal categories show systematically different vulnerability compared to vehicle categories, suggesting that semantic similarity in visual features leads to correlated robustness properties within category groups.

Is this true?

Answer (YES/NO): NO